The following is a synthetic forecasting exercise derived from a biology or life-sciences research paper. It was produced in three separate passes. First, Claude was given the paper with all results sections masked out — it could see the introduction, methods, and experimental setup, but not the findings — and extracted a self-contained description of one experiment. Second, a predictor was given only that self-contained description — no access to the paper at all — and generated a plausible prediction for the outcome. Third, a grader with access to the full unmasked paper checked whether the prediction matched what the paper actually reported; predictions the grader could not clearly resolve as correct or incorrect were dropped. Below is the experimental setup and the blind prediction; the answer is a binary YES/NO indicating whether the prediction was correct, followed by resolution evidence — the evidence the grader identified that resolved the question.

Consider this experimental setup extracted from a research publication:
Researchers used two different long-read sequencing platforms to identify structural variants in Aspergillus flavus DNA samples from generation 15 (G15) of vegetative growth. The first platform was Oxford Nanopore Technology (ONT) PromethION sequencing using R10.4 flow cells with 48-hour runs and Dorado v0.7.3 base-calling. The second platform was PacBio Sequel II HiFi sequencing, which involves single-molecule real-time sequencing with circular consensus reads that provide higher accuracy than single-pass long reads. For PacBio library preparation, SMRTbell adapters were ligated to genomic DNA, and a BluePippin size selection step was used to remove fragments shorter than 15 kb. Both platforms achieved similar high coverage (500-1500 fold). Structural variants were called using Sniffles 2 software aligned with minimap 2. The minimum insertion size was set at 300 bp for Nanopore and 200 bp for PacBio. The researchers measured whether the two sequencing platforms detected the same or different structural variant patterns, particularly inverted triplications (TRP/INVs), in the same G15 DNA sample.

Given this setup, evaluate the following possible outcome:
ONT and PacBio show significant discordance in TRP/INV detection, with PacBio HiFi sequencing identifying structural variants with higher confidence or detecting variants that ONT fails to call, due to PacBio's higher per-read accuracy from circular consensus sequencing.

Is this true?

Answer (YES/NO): NO